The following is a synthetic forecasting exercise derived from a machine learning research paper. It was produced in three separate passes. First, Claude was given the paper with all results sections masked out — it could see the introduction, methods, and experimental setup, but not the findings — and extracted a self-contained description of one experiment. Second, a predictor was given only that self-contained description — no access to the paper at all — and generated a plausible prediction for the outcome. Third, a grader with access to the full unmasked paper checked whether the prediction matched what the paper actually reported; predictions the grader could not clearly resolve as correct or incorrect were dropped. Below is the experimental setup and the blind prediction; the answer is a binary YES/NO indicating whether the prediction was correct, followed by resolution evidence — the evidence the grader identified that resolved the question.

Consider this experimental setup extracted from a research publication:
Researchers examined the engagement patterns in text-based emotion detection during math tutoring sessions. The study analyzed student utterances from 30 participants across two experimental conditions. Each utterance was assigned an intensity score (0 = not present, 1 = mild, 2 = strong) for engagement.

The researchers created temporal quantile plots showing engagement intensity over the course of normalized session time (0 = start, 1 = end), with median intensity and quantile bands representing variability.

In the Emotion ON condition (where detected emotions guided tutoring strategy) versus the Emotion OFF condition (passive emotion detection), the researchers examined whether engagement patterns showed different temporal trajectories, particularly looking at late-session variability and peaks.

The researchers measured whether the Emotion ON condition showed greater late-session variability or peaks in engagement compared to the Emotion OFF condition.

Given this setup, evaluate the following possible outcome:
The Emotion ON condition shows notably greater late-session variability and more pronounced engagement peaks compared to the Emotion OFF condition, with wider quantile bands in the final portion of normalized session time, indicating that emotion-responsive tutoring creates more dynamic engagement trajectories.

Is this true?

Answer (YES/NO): NO